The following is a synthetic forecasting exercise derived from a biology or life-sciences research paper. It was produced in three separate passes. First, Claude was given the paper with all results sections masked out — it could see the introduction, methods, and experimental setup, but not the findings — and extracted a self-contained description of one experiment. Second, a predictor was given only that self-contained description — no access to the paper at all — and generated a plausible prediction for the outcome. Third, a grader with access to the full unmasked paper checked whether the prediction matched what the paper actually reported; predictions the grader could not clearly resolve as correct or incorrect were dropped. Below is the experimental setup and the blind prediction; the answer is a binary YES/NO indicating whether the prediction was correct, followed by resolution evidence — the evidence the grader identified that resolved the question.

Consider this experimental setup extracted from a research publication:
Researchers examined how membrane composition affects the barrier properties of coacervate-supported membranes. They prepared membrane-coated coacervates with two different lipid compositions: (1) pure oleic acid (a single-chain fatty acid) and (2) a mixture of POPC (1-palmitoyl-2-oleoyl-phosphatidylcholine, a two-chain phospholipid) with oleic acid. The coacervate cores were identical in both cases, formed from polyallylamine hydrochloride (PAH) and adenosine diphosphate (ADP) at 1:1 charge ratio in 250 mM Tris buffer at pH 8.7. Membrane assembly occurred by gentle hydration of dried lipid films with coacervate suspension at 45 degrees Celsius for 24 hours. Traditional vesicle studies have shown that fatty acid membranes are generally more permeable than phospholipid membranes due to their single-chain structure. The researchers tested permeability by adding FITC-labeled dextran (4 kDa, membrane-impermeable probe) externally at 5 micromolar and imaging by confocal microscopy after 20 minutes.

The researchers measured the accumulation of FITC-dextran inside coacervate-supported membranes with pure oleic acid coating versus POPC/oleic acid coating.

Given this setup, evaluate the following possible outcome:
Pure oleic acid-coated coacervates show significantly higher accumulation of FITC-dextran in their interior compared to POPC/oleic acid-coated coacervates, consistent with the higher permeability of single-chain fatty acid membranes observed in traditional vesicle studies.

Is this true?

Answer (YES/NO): NO